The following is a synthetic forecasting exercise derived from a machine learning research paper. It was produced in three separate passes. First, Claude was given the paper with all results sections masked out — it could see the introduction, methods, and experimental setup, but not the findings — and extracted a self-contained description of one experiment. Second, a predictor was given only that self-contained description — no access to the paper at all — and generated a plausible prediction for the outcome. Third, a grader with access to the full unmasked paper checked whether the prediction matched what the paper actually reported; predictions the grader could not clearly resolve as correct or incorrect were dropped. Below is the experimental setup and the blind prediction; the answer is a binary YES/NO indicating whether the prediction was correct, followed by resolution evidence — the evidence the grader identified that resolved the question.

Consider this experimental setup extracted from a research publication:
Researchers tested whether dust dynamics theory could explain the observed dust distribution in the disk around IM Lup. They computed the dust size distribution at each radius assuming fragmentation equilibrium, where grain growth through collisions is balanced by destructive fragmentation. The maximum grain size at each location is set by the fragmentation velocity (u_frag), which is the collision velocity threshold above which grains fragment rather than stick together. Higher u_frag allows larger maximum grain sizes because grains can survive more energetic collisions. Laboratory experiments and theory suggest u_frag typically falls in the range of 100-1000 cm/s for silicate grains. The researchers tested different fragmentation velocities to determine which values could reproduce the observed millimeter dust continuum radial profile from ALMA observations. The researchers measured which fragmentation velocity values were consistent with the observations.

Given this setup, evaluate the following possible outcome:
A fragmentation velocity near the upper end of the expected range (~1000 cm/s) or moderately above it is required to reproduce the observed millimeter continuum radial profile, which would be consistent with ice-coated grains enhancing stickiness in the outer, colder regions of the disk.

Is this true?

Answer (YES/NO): NO